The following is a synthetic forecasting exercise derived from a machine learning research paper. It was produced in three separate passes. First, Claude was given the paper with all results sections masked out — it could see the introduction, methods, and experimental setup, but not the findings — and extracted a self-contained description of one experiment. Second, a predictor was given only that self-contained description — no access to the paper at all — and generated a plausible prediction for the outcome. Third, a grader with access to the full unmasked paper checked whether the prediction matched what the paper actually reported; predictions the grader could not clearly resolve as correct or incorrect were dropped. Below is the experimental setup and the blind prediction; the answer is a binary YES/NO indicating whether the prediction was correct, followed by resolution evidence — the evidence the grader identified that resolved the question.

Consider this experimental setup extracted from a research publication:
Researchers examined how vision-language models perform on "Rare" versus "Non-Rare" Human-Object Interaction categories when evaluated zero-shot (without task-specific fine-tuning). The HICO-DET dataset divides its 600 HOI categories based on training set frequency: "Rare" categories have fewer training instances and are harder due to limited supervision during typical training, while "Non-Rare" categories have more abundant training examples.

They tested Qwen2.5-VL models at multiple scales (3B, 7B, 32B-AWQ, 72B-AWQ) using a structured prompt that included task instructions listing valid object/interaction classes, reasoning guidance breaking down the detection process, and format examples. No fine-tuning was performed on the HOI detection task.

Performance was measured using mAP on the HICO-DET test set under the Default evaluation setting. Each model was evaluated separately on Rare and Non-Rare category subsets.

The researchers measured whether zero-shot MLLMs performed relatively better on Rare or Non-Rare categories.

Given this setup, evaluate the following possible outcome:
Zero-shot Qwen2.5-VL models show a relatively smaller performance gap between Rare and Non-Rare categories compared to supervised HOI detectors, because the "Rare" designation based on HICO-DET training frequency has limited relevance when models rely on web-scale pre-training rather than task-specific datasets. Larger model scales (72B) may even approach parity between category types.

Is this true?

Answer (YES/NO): NO